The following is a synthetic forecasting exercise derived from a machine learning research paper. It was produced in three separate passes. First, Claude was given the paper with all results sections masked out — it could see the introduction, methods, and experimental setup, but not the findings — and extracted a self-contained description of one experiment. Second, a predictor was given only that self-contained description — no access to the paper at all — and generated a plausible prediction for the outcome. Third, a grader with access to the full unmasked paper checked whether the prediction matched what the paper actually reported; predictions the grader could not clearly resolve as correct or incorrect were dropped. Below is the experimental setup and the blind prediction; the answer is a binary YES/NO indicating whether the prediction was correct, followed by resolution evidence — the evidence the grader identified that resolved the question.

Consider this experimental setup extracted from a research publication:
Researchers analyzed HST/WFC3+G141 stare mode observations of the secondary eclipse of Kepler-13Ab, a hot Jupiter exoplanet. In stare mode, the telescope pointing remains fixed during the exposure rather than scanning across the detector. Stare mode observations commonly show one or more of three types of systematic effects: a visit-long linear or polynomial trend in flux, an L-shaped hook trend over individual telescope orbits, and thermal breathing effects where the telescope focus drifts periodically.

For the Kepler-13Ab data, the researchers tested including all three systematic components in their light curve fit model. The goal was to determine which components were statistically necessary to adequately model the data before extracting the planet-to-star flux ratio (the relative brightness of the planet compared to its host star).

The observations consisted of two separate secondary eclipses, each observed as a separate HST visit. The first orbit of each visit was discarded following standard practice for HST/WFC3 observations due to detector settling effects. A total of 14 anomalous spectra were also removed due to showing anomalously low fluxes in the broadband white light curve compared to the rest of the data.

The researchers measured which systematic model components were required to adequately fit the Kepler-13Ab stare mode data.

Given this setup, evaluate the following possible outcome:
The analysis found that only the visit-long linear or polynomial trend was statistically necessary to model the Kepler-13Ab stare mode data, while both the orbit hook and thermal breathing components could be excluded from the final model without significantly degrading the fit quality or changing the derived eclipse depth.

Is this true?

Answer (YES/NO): YES